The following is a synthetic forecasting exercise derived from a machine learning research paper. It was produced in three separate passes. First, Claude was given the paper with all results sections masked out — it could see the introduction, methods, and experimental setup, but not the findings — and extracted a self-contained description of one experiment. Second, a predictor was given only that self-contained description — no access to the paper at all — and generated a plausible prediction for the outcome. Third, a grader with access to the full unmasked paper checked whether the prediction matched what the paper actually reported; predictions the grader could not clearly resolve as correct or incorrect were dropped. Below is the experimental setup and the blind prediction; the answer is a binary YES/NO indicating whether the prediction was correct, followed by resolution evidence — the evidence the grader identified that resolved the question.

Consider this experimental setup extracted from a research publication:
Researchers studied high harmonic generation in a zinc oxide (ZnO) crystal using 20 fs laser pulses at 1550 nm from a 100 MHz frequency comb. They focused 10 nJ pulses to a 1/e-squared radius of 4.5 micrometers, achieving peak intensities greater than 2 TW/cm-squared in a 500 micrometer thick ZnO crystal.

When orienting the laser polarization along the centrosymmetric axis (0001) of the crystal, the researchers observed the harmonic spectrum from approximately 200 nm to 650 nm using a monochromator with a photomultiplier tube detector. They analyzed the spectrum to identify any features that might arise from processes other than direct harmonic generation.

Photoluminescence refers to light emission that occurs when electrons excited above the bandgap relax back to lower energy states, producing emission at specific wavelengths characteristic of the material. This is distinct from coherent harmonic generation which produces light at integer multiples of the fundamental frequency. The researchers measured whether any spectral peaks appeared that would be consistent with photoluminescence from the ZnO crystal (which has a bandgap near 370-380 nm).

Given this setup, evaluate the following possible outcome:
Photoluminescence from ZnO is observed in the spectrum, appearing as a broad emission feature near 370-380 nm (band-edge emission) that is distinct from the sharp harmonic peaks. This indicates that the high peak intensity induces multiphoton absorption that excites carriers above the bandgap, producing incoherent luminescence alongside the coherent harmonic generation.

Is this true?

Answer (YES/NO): NO